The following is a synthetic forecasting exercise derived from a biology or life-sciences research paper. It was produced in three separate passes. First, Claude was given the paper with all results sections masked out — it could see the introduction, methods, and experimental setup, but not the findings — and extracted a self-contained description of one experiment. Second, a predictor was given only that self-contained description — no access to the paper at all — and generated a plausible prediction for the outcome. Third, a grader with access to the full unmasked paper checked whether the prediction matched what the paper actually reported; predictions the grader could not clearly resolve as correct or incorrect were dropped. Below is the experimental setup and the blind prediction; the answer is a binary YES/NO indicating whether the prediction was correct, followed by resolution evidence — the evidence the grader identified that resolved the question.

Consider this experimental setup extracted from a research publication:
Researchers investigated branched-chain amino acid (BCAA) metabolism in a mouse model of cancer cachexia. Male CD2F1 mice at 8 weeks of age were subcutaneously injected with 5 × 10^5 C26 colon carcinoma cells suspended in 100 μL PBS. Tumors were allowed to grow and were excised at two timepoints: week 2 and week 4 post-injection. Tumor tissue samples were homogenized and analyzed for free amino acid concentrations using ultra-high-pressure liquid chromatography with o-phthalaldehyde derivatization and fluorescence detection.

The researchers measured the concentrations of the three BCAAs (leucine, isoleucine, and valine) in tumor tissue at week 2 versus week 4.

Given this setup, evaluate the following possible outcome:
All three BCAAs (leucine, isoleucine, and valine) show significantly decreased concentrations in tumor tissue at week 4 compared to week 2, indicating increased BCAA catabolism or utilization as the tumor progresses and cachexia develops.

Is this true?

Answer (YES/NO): NO